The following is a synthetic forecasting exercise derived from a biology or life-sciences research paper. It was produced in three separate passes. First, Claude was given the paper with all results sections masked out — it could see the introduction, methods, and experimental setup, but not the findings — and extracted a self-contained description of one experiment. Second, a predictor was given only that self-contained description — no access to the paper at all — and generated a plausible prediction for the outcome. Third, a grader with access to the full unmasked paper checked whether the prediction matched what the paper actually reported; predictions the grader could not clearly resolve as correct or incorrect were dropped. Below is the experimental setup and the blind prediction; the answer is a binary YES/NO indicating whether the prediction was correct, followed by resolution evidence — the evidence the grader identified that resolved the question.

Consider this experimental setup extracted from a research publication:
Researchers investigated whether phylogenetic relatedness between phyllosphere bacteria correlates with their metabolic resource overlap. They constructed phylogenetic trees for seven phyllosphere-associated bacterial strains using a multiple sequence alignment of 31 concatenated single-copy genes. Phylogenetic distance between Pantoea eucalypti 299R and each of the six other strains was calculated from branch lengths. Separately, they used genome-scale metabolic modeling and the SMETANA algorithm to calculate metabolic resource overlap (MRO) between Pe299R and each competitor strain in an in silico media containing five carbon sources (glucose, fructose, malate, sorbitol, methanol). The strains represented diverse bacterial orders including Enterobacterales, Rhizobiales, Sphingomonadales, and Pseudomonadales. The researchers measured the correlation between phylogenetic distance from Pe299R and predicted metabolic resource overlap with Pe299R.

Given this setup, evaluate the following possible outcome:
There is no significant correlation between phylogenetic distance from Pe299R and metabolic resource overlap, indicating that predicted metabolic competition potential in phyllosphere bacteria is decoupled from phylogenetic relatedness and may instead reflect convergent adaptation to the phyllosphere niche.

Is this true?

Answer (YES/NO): YES